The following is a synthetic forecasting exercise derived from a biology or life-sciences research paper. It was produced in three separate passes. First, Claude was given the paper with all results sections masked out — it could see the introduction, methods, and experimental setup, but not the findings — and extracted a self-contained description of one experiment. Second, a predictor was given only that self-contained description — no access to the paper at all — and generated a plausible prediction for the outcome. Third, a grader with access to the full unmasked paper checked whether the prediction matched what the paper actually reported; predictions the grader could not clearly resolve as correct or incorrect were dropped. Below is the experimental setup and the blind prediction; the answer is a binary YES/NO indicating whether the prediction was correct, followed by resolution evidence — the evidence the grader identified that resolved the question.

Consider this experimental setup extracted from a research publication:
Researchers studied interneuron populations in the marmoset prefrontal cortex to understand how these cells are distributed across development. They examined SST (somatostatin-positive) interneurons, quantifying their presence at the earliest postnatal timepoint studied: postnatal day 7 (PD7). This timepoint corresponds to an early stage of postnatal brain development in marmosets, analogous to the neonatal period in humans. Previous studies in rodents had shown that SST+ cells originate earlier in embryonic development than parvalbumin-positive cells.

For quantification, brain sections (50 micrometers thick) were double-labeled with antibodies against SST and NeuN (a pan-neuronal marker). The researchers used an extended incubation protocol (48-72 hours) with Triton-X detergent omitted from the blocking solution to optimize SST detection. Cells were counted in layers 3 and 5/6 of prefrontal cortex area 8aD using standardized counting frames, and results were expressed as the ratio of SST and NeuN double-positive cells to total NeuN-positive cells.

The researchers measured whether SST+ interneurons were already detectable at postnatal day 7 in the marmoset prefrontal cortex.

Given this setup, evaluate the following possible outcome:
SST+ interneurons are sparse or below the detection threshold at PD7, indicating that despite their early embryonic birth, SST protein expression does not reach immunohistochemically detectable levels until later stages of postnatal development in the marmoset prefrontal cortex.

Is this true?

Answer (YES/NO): NO